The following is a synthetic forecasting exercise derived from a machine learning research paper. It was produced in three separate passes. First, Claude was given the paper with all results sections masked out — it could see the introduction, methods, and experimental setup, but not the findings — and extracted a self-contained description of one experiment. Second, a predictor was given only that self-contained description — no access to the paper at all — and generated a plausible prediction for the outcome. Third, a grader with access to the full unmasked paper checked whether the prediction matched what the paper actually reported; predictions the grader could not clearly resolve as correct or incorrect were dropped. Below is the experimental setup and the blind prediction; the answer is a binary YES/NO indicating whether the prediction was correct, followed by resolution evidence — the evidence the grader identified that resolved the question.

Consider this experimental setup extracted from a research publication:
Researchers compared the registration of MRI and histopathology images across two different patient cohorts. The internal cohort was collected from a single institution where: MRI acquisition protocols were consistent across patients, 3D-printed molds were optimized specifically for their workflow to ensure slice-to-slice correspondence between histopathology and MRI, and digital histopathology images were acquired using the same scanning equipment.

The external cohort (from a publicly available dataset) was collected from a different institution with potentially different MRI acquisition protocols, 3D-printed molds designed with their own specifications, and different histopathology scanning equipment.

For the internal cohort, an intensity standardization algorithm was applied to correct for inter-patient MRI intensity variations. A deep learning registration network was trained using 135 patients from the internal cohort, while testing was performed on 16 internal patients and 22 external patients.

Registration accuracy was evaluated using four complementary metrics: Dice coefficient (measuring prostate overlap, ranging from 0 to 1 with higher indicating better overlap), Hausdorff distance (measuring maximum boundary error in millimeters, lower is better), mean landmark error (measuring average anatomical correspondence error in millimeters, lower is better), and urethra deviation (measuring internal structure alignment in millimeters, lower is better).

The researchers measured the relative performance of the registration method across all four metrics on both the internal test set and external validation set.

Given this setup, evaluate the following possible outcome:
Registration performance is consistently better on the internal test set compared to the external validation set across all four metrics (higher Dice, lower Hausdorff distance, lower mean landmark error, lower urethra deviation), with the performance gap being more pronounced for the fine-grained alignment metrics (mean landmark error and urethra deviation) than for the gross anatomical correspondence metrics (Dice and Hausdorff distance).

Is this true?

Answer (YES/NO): NO